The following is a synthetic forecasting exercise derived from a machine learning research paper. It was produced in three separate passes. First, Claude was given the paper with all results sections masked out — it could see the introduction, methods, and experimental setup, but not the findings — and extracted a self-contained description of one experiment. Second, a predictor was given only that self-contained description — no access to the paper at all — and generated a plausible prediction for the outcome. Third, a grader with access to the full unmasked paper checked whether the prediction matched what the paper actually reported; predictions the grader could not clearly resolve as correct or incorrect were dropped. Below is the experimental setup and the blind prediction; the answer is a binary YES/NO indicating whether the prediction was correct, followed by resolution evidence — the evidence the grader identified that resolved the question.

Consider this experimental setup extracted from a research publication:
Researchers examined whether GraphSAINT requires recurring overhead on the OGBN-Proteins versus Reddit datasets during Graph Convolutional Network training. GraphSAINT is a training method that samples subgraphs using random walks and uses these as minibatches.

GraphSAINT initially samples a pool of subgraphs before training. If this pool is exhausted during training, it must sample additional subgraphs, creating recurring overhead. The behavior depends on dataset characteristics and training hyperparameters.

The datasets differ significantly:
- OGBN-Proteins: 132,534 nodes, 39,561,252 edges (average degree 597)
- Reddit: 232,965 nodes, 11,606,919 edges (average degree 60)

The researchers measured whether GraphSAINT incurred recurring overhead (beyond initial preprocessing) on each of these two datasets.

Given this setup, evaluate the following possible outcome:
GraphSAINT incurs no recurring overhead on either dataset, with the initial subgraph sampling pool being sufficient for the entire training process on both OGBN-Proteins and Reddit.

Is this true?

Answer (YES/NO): NO